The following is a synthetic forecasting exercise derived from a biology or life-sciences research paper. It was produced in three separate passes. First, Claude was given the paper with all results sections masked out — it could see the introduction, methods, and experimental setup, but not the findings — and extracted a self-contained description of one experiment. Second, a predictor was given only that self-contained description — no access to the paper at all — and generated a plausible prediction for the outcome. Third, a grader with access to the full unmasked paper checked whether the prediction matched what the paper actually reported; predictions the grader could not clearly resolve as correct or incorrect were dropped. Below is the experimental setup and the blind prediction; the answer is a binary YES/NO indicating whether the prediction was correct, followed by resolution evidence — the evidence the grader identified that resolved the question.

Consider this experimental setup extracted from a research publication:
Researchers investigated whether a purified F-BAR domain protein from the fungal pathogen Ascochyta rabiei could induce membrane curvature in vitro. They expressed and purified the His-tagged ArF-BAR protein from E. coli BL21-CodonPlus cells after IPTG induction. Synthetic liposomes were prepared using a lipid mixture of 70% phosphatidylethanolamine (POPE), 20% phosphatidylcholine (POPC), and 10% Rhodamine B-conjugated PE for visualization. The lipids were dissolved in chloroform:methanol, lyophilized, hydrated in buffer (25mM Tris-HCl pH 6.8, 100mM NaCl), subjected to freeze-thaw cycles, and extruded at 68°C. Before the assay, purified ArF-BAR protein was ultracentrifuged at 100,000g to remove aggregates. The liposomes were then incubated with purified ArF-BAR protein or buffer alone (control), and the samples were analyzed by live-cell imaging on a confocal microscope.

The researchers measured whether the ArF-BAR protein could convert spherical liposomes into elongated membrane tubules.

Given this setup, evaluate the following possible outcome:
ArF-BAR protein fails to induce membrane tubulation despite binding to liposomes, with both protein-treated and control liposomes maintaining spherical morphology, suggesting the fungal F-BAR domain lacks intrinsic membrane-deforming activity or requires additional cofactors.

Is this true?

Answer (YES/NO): NO